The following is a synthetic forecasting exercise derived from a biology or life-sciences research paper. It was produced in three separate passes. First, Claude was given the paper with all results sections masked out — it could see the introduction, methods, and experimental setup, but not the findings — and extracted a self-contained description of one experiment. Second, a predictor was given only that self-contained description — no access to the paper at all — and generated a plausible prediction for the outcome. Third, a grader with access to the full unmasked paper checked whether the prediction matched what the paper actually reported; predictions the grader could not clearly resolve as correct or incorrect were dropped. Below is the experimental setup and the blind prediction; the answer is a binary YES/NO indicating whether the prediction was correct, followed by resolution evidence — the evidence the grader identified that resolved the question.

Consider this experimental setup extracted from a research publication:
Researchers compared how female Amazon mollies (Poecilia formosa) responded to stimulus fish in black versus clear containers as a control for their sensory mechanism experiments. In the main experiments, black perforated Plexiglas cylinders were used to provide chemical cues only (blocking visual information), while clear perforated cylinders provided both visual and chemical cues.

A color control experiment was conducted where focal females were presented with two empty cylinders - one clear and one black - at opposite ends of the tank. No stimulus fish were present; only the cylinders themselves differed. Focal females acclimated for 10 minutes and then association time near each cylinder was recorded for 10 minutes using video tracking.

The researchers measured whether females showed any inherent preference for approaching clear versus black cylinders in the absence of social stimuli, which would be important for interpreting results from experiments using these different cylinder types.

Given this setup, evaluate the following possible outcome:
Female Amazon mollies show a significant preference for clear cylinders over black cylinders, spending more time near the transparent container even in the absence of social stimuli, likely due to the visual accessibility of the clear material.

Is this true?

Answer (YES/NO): NO